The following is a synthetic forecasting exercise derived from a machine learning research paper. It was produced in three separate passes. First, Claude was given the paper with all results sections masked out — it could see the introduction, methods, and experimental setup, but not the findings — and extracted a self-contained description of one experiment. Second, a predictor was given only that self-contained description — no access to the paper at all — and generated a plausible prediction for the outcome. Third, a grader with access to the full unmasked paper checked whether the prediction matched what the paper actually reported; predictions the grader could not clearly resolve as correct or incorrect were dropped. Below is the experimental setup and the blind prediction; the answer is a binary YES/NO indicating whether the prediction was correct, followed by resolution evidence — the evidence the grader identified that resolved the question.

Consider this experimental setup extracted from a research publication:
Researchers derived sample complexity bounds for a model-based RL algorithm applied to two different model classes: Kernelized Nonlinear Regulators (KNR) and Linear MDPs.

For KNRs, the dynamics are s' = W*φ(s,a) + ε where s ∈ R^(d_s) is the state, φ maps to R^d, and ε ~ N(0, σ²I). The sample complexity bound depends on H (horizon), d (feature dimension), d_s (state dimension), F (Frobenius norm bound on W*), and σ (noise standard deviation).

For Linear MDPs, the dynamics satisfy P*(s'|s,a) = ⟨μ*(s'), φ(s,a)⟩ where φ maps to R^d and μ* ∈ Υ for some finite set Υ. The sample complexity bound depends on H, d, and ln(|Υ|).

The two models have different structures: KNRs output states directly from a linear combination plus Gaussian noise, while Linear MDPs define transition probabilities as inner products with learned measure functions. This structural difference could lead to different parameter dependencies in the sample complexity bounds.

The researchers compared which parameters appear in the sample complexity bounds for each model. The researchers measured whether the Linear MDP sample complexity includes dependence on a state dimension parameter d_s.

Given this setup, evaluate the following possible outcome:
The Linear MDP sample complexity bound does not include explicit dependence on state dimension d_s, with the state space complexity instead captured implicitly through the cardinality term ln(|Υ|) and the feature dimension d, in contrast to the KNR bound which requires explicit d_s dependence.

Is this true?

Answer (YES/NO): YES